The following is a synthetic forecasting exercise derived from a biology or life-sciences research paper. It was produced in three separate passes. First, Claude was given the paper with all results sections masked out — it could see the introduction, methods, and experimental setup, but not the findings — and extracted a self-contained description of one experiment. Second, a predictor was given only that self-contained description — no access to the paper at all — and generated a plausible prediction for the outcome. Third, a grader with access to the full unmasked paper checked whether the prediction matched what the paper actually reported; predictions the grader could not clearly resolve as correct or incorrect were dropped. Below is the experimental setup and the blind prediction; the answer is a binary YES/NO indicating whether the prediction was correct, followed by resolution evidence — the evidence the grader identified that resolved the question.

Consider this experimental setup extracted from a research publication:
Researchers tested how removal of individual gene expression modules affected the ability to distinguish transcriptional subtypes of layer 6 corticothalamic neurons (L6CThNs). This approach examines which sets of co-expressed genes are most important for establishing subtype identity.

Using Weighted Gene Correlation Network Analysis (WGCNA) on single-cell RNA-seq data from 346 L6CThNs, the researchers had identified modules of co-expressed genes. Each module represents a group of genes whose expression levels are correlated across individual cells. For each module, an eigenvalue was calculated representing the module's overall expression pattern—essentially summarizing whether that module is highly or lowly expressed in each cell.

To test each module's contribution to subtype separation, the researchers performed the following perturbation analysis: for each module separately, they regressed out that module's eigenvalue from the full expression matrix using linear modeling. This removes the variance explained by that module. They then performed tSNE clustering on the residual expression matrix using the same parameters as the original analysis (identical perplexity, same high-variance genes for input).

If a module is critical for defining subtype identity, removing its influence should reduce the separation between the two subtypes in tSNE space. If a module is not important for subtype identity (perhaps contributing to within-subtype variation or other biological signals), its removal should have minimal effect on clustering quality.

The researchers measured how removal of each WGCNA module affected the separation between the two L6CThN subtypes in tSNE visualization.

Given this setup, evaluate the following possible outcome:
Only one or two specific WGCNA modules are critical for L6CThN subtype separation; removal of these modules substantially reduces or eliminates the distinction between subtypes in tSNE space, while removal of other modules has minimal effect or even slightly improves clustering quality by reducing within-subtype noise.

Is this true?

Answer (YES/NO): NO